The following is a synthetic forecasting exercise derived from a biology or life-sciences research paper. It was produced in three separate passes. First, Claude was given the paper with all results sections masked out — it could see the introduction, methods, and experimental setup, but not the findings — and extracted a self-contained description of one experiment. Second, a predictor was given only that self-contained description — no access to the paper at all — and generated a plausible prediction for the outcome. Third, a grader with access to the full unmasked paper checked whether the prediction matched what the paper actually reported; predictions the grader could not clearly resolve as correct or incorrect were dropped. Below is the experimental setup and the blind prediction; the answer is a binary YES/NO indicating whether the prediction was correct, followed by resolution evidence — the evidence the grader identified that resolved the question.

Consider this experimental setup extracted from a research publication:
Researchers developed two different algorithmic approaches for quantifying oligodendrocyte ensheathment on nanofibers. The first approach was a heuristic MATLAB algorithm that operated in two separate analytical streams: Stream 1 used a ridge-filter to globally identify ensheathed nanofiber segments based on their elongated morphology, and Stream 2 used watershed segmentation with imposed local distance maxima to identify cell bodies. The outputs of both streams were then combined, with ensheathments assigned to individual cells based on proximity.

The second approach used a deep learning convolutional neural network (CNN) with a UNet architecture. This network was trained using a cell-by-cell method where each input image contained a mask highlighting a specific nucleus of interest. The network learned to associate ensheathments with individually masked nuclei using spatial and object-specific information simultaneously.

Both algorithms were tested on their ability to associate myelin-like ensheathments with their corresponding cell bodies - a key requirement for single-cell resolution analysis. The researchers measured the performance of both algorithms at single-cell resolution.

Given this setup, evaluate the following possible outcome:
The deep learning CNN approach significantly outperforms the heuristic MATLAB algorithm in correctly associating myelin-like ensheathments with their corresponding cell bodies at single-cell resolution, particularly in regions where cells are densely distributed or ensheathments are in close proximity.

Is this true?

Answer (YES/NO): YES